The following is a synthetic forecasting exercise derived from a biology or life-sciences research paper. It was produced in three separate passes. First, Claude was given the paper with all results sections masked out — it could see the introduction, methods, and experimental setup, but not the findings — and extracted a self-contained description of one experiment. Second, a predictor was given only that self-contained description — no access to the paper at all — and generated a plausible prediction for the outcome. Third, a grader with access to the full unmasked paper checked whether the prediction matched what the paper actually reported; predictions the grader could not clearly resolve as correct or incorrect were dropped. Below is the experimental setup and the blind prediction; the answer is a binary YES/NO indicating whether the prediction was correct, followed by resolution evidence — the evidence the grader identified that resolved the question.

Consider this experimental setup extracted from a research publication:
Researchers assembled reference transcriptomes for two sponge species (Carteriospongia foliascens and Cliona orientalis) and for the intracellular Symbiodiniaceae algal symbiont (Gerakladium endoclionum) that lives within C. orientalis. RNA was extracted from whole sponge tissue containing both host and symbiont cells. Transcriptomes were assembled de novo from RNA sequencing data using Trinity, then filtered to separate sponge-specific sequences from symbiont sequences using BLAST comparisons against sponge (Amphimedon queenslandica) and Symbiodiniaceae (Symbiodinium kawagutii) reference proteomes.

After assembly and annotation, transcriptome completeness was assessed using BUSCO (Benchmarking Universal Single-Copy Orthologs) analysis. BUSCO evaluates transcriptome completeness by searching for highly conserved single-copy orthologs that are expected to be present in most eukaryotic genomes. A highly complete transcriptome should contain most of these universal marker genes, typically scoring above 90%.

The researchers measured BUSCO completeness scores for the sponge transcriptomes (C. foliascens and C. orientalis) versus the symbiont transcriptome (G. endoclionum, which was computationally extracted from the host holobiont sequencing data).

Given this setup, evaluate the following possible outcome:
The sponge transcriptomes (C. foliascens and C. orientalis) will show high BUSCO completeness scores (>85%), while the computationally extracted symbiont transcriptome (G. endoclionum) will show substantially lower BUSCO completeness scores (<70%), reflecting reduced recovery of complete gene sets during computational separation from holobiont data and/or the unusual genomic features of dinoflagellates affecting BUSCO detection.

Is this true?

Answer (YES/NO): YES